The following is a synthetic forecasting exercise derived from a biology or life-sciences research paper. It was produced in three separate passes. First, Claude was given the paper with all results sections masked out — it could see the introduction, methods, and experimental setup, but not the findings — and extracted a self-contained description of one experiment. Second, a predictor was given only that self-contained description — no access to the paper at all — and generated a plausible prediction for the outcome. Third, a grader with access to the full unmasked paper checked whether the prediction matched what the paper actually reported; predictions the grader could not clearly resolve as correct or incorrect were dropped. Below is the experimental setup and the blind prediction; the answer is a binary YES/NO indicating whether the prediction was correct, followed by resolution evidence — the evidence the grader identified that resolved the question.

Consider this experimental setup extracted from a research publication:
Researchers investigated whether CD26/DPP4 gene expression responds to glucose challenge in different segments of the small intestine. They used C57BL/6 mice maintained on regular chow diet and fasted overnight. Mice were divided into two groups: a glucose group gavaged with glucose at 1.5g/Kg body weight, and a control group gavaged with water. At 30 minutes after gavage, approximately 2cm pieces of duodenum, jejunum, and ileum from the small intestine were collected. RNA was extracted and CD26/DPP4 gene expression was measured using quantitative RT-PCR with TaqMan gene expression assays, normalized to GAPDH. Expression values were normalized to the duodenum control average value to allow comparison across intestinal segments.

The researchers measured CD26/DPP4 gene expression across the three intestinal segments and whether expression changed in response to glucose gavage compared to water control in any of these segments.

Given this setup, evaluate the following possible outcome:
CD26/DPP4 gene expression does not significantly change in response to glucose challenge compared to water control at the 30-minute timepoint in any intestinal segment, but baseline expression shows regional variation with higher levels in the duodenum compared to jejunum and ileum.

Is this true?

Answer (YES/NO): NO